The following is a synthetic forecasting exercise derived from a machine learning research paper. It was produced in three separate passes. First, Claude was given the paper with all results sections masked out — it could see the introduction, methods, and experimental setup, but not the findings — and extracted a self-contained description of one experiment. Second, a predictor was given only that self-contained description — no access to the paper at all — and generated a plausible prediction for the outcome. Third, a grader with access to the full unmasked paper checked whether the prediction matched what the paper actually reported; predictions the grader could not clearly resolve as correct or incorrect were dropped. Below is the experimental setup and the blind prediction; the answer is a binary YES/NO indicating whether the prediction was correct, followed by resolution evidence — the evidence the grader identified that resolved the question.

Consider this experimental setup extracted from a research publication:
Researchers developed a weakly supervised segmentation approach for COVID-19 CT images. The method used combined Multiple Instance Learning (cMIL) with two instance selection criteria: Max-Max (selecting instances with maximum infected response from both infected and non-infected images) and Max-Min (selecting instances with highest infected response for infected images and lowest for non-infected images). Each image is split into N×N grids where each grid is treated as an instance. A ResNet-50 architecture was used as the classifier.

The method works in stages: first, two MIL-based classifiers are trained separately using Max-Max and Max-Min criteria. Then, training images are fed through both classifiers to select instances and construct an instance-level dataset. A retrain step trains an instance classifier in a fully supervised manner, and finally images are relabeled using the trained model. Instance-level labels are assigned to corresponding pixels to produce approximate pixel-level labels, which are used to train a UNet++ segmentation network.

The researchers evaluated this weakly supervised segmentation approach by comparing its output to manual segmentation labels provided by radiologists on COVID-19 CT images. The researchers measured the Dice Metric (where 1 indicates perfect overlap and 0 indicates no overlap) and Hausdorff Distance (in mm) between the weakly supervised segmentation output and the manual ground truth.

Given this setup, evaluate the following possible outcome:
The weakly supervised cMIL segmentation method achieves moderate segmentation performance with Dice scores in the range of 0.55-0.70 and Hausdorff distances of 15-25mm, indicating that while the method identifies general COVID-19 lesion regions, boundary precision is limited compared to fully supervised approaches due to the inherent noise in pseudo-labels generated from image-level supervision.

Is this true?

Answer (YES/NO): NO